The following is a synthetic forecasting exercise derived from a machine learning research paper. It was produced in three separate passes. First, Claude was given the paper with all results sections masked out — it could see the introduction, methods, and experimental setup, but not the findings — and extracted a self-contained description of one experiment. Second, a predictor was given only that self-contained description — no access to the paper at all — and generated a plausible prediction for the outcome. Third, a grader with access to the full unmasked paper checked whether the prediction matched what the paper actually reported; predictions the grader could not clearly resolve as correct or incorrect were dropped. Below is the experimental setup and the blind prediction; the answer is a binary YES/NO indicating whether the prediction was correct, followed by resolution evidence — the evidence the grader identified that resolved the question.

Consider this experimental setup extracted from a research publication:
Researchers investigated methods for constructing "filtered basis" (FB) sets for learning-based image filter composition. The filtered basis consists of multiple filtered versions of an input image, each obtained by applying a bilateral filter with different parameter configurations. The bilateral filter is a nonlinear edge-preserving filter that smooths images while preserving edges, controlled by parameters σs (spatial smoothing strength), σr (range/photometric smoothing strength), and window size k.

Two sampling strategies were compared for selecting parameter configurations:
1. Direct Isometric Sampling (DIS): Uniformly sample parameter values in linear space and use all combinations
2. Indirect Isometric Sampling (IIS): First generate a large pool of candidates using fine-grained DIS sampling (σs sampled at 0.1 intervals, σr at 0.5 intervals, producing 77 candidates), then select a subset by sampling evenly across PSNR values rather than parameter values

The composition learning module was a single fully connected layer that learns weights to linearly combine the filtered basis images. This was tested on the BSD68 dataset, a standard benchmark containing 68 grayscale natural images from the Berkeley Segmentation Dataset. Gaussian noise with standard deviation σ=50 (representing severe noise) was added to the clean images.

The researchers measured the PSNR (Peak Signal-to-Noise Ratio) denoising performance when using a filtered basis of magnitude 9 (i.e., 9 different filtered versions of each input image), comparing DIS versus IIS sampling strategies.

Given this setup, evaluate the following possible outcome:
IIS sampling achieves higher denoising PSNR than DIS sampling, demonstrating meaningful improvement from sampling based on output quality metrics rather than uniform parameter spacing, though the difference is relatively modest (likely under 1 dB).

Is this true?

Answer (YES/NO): YES